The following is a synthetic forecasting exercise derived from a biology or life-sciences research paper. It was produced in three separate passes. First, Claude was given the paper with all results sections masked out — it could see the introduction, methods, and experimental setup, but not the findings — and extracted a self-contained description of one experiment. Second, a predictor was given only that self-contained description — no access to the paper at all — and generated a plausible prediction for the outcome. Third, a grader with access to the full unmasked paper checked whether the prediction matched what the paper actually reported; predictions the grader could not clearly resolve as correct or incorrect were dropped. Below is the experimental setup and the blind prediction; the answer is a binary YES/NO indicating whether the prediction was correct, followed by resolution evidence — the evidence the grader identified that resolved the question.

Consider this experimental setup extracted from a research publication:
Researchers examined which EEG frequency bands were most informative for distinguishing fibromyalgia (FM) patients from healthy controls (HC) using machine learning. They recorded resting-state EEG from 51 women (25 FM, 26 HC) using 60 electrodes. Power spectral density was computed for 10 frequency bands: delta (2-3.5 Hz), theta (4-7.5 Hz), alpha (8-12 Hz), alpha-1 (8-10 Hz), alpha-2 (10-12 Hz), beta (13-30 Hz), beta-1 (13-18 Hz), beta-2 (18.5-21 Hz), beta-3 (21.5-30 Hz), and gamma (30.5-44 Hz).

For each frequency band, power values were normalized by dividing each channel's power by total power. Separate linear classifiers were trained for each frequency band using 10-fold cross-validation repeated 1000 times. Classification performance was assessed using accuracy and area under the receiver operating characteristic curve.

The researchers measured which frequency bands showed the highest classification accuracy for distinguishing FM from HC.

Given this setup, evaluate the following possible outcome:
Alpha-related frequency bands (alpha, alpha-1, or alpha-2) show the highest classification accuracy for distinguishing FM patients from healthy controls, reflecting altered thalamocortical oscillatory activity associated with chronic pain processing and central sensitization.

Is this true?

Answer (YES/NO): NO